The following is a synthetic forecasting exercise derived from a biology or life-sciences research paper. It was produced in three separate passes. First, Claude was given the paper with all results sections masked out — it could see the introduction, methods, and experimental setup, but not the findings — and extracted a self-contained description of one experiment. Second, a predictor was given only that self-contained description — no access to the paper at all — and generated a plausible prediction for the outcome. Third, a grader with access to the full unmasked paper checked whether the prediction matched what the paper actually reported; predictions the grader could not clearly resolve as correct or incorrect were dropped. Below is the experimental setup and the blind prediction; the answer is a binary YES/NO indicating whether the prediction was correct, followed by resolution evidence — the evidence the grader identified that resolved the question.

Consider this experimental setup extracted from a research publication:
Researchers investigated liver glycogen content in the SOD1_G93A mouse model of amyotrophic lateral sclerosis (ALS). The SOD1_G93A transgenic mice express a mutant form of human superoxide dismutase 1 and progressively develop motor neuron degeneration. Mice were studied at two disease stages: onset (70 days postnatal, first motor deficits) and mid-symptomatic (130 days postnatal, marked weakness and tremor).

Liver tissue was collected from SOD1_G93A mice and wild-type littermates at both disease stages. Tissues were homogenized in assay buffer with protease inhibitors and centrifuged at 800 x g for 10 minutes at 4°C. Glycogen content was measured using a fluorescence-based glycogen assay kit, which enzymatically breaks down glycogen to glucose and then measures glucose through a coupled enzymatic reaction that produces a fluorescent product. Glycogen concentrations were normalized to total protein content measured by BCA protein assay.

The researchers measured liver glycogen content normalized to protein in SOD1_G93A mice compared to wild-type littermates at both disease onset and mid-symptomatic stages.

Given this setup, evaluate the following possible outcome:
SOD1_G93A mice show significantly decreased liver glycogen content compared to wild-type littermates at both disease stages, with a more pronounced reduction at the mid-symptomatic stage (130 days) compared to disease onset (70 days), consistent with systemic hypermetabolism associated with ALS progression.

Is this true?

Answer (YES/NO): NO